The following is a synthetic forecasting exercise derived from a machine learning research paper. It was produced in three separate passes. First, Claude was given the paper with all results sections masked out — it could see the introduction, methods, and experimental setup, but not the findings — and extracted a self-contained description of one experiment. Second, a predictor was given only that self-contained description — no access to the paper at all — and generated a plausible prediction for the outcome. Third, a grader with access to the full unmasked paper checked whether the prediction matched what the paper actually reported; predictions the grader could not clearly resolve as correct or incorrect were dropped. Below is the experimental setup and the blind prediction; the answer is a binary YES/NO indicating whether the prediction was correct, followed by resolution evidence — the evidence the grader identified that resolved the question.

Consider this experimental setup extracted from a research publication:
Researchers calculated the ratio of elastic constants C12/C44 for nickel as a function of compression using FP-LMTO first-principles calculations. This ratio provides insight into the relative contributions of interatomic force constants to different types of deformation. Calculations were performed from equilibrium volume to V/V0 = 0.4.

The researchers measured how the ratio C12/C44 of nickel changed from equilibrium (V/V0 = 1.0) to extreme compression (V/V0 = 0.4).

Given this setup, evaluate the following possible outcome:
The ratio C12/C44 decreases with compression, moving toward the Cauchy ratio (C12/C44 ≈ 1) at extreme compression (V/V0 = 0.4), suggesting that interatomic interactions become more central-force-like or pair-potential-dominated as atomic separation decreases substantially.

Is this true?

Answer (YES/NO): NO